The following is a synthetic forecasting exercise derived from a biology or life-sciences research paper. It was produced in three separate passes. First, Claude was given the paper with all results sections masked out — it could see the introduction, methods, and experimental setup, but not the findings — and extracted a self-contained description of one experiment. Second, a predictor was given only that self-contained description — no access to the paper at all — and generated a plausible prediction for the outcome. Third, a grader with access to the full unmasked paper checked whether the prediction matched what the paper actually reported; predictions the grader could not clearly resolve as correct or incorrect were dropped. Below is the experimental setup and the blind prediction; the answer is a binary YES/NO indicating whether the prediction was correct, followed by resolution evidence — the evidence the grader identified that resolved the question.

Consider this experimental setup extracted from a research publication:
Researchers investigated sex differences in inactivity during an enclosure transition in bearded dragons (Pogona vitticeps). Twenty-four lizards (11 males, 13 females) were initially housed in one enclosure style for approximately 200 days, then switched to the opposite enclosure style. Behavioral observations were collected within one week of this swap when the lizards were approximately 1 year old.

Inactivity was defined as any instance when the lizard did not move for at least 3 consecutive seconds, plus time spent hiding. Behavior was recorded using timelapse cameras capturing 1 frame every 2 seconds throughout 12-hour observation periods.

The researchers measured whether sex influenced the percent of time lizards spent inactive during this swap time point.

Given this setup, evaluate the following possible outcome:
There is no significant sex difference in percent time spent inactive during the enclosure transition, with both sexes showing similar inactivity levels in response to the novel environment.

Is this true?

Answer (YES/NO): NO